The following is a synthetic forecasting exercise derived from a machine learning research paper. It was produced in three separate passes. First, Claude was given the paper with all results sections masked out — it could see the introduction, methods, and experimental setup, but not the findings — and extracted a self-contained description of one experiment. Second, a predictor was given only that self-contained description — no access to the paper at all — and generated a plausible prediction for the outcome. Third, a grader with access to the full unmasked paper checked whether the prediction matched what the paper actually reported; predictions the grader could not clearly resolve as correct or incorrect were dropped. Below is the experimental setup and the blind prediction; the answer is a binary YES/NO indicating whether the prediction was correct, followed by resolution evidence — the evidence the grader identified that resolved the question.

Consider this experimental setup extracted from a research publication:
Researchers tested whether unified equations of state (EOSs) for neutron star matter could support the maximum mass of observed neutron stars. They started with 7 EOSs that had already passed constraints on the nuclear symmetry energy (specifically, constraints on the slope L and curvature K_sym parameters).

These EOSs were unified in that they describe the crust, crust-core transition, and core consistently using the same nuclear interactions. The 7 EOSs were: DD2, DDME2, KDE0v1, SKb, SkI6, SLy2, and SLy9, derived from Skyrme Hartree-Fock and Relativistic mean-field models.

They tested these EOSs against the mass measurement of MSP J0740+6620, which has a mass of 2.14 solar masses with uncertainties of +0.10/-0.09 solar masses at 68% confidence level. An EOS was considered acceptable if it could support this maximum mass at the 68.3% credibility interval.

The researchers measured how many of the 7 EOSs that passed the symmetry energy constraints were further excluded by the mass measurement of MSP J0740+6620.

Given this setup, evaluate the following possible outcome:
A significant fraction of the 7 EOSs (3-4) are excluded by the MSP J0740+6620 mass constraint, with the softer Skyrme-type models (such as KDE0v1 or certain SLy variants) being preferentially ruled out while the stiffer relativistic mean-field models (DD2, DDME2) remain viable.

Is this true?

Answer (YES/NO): NO